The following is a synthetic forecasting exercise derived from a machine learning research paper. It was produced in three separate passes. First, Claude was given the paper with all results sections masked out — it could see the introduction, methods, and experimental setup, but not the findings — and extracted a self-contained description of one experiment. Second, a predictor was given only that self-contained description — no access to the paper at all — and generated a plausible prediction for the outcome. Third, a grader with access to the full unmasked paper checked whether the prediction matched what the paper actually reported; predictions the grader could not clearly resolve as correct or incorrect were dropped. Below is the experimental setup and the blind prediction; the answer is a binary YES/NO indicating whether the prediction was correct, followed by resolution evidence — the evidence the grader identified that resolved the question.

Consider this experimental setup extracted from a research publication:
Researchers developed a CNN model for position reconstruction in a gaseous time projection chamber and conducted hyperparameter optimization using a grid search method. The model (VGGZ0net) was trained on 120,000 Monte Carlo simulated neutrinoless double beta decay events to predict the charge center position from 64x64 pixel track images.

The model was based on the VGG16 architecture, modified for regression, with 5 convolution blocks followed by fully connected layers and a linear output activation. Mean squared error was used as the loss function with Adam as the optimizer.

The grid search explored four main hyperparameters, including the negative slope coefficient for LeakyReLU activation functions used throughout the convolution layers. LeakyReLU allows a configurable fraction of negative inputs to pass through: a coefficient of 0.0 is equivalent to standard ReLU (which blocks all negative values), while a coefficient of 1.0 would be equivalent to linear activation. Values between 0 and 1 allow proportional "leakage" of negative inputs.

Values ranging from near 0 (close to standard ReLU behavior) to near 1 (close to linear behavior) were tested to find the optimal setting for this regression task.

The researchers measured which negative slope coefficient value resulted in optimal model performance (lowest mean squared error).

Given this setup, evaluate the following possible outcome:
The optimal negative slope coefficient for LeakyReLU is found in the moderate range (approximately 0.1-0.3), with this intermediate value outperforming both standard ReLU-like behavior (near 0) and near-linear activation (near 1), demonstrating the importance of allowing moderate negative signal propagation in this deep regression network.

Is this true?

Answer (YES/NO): NO